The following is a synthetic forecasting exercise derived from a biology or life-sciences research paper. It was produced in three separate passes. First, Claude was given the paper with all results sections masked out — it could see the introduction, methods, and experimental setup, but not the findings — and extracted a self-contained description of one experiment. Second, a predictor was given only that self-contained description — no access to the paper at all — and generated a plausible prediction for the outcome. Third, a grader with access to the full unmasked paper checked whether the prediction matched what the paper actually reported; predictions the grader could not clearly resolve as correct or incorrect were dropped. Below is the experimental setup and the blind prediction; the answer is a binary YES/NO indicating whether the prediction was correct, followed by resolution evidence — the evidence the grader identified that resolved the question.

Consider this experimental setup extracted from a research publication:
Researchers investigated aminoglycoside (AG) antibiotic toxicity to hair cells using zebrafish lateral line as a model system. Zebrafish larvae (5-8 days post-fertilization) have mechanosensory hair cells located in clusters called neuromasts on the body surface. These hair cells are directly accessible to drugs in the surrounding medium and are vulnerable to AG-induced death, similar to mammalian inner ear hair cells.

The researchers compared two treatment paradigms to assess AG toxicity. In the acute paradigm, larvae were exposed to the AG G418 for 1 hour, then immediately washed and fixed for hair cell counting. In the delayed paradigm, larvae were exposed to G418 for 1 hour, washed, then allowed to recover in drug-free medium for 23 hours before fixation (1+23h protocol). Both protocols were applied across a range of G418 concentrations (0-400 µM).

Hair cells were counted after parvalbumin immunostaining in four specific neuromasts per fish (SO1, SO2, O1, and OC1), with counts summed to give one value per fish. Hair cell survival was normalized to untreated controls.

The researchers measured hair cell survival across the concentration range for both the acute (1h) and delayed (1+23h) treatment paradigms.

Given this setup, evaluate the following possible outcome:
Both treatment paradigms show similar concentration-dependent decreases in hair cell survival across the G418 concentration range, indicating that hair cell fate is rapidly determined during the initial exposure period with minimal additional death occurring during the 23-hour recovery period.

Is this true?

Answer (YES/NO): NO